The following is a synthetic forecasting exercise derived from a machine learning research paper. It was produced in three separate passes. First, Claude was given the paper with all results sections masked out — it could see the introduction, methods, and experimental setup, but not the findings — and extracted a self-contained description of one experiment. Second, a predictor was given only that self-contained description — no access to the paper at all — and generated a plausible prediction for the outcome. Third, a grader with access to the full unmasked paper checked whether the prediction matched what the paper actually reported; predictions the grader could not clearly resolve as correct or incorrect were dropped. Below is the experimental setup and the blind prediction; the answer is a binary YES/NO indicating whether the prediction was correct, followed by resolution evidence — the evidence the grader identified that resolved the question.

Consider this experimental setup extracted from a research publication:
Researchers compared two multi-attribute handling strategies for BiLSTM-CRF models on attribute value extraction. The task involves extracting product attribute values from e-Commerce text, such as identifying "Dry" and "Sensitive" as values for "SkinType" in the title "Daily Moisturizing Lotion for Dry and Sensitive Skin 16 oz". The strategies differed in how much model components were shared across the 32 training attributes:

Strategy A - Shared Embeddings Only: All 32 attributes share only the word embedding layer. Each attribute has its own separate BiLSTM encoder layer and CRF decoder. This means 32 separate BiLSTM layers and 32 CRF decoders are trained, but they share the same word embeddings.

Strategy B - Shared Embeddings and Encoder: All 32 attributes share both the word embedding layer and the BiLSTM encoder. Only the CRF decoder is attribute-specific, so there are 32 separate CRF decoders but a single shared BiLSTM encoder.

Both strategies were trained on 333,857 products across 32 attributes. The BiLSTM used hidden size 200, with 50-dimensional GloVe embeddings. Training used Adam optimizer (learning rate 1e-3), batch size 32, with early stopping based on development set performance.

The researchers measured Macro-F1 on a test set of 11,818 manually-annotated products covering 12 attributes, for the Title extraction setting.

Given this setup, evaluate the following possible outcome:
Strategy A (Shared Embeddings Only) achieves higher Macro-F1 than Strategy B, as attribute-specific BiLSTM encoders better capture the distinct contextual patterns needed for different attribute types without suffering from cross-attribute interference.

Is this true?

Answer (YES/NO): NO